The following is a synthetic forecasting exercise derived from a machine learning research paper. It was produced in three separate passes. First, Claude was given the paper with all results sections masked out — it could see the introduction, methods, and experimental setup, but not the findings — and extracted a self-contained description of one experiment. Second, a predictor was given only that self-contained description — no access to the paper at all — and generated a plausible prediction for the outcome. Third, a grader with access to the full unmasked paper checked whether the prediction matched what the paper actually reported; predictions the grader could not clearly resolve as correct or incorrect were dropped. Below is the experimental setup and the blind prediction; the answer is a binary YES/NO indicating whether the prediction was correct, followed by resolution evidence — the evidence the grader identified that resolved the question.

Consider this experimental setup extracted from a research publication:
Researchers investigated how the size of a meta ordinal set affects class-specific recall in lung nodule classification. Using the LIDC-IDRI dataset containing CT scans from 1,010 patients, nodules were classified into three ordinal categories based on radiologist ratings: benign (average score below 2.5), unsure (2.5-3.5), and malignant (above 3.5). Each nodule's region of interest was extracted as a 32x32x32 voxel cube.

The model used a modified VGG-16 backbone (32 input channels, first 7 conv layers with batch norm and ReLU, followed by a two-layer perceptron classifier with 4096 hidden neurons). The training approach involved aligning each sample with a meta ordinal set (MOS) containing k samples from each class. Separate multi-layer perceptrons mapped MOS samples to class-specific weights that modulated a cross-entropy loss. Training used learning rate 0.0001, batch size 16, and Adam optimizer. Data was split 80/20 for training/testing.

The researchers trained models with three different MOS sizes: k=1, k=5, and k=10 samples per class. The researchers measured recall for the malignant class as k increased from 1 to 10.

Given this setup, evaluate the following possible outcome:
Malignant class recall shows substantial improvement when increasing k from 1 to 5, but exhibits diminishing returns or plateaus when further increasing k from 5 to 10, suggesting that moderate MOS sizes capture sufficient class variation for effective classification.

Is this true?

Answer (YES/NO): NO